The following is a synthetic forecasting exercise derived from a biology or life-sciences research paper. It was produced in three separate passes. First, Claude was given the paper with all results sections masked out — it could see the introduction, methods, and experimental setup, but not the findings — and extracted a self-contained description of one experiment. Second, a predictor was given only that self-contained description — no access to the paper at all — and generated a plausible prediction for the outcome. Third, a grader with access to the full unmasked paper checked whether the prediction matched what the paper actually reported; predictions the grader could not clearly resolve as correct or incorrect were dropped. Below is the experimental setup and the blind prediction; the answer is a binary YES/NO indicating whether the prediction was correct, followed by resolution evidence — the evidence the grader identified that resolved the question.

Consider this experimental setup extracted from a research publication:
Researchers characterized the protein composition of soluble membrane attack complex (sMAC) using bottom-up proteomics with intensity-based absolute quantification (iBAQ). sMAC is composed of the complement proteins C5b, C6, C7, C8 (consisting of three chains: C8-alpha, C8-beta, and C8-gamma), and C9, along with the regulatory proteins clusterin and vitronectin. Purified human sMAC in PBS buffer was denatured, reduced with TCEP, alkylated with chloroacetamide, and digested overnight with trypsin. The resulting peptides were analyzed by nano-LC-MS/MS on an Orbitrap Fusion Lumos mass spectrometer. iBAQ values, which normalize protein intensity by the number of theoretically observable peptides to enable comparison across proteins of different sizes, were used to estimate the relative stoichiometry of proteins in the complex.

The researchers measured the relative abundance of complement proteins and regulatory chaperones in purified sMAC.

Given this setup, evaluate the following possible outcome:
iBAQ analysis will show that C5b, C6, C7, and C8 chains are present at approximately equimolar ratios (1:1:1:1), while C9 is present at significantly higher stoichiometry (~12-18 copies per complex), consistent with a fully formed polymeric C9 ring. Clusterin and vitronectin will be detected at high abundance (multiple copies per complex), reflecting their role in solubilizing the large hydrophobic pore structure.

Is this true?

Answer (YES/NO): NO